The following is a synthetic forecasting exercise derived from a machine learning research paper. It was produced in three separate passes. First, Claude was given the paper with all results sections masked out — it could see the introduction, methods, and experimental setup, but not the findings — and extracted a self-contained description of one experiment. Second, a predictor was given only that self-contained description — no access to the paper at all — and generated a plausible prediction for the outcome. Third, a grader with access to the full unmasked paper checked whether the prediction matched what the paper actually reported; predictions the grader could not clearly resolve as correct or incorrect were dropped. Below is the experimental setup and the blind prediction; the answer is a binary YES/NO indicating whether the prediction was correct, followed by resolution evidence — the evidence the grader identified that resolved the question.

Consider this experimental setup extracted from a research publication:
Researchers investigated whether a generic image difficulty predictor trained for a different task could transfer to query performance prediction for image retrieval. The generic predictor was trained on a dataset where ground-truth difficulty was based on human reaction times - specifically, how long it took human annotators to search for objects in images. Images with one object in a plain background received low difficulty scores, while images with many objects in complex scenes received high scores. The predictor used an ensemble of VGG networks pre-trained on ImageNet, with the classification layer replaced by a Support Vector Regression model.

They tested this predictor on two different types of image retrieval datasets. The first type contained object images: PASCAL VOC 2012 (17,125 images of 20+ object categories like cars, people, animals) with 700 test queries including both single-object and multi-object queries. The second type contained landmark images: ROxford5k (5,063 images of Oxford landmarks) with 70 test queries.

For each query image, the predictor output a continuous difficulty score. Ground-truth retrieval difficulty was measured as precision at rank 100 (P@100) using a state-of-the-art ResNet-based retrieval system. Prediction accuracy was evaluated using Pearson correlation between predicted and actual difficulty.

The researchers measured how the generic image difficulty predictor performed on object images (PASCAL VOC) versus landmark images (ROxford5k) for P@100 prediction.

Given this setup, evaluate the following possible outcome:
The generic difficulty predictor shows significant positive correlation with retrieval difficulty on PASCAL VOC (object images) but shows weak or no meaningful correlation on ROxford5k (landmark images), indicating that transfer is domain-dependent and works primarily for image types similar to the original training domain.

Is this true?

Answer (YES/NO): YES